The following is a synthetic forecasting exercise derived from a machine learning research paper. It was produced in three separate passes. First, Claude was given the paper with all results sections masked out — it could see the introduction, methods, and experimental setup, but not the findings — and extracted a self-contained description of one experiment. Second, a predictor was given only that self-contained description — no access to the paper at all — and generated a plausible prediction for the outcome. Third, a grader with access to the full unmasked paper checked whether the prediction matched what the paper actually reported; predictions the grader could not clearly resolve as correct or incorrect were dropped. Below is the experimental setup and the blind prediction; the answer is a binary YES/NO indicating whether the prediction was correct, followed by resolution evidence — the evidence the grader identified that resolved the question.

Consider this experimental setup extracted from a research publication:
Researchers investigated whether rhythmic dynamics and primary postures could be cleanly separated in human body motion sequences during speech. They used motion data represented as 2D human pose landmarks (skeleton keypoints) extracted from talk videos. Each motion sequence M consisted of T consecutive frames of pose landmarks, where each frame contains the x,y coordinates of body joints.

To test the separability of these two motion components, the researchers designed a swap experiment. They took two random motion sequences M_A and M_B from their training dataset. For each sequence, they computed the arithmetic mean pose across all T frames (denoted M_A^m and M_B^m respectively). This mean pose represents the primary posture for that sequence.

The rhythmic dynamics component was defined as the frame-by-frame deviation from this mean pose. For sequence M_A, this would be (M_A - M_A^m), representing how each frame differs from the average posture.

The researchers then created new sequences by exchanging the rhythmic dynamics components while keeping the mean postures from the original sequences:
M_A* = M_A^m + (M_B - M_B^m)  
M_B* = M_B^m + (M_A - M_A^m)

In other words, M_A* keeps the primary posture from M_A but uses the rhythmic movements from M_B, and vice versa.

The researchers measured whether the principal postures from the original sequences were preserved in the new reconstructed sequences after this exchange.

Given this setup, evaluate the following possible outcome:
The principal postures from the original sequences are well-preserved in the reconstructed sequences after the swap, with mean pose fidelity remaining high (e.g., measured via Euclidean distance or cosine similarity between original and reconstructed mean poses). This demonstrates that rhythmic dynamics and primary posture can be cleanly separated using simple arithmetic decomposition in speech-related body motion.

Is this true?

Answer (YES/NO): YES